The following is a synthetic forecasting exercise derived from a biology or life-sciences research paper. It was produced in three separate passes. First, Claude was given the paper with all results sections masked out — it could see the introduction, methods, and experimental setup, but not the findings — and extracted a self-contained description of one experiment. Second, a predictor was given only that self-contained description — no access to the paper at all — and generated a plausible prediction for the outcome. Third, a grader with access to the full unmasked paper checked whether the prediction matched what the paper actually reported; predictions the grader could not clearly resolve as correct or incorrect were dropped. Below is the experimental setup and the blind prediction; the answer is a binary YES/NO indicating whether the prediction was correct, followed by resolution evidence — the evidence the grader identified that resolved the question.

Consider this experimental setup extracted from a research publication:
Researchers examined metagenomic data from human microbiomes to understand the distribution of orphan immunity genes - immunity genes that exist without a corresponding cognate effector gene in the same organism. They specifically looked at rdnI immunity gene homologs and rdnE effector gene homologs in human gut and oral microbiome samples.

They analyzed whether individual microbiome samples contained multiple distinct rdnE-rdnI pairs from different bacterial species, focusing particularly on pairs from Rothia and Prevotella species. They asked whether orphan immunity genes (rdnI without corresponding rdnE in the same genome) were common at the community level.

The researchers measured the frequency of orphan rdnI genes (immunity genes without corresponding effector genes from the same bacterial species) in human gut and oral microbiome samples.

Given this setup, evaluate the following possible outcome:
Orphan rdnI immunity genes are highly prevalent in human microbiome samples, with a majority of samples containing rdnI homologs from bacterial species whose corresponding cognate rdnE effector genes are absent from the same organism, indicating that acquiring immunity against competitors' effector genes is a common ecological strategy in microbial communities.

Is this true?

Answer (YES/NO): NO